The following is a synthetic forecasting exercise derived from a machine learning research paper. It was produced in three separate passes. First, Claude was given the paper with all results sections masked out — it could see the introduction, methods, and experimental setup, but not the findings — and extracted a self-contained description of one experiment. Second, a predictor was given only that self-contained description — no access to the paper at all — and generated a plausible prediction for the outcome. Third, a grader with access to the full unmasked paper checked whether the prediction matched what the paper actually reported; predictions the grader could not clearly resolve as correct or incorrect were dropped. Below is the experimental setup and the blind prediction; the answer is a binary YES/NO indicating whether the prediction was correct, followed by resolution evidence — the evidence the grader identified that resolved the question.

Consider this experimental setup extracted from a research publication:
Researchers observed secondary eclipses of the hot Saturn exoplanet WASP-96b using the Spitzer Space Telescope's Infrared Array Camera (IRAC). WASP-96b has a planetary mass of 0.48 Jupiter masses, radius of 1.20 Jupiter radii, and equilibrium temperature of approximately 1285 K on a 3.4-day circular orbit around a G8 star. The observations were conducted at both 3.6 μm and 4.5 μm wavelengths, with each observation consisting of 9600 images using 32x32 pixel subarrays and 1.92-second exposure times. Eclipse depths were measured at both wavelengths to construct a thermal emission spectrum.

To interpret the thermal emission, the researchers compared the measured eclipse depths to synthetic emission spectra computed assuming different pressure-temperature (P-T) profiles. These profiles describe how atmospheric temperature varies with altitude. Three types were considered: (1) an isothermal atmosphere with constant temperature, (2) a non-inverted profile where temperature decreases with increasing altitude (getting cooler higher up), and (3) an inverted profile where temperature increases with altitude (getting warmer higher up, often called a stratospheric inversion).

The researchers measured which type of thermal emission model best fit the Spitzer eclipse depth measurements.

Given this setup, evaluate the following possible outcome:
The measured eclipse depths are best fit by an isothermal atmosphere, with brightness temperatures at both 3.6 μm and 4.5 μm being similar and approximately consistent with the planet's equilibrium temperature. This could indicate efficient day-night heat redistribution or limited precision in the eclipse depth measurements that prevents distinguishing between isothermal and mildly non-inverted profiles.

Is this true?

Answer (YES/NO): NO